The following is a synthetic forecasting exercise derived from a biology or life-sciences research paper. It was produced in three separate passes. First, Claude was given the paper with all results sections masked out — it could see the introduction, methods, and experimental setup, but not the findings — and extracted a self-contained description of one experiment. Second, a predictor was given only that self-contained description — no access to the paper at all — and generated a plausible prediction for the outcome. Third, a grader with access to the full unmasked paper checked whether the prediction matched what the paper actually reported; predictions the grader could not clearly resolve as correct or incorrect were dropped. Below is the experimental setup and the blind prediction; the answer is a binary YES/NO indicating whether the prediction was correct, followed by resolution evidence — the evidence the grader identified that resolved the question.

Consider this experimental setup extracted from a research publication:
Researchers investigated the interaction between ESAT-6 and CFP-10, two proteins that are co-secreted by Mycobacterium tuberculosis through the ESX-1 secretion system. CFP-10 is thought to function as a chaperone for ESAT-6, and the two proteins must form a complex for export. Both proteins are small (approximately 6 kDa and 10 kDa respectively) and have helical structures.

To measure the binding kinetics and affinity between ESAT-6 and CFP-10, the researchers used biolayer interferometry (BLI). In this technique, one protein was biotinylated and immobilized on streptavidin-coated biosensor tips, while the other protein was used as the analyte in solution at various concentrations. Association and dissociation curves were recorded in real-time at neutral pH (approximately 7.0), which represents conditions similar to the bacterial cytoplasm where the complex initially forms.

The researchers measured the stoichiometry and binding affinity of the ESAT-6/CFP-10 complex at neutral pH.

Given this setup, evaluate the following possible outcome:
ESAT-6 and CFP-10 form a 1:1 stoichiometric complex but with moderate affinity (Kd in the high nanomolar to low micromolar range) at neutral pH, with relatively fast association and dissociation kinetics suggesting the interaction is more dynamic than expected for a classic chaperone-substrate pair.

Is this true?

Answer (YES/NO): NO